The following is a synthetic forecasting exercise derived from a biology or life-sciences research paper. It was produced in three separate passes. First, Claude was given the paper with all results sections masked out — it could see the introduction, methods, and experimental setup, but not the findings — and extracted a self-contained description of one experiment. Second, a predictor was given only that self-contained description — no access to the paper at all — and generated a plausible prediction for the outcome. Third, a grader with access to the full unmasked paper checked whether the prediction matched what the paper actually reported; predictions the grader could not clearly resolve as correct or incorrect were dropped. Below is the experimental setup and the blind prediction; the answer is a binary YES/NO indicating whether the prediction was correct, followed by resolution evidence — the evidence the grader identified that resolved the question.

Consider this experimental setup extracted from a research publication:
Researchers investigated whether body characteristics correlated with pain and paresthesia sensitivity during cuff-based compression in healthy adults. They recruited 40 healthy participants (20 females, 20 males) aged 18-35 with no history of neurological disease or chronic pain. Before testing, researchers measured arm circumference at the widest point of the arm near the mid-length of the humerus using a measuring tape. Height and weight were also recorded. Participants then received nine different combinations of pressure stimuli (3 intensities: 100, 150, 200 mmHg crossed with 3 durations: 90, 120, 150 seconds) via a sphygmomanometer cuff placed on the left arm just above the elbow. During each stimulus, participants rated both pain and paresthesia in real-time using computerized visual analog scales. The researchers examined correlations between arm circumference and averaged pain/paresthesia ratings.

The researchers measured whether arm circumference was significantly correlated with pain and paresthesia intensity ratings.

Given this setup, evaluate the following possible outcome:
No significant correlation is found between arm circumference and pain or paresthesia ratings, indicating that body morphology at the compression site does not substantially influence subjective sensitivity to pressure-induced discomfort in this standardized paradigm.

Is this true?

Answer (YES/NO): YES